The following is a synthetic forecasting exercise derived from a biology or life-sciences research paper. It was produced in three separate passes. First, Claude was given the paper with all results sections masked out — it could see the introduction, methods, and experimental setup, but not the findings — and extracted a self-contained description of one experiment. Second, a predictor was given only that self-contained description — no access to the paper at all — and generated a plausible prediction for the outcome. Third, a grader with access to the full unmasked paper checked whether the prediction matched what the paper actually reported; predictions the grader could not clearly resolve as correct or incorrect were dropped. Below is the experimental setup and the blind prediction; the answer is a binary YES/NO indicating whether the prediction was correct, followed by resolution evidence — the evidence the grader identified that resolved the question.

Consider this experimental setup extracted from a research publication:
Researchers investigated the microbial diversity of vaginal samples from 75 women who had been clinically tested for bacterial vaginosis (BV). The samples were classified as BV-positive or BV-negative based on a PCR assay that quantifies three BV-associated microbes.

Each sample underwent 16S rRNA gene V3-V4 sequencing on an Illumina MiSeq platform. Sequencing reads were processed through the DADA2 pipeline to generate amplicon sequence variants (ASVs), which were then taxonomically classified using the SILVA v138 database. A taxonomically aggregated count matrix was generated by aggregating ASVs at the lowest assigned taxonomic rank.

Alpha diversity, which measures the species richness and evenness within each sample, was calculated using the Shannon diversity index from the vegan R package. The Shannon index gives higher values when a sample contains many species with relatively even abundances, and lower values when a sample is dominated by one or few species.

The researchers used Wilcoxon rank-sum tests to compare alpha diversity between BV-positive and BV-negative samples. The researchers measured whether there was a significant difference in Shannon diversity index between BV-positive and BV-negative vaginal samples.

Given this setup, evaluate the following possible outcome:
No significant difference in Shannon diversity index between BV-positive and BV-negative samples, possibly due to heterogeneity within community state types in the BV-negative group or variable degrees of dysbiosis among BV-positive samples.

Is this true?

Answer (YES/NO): NO